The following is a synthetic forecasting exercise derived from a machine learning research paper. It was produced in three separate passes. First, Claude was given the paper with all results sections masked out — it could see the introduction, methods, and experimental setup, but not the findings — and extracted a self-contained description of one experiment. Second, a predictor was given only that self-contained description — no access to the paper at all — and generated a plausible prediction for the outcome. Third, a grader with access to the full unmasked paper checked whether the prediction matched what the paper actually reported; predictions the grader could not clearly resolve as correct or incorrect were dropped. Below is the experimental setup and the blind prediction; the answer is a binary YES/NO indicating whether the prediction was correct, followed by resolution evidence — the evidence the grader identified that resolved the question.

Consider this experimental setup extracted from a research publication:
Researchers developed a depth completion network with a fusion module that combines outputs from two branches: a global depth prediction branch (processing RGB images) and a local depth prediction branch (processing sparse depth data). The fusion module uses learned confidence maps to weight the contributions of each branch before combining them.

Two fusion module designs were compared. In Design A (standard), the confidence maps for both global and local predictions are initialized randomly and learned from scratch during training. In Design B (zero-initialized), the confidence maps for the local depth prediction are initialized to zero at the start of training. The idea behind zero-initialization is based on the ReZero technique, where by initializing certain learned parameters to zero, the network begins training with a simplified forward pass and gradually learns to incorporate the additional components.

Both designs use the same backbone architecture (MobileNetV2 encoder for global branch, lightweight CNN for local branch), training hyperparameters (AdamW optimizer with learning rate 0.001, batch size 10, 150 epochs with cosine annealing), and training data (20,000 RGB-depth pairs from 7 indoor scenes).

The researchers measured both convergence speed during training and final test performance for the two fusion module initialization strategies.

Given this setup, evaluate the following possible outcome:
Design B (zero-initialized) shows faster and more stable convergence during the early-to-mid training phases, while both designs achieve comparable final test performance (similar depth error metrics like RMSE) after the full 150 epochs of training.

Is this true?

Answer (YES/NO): NO